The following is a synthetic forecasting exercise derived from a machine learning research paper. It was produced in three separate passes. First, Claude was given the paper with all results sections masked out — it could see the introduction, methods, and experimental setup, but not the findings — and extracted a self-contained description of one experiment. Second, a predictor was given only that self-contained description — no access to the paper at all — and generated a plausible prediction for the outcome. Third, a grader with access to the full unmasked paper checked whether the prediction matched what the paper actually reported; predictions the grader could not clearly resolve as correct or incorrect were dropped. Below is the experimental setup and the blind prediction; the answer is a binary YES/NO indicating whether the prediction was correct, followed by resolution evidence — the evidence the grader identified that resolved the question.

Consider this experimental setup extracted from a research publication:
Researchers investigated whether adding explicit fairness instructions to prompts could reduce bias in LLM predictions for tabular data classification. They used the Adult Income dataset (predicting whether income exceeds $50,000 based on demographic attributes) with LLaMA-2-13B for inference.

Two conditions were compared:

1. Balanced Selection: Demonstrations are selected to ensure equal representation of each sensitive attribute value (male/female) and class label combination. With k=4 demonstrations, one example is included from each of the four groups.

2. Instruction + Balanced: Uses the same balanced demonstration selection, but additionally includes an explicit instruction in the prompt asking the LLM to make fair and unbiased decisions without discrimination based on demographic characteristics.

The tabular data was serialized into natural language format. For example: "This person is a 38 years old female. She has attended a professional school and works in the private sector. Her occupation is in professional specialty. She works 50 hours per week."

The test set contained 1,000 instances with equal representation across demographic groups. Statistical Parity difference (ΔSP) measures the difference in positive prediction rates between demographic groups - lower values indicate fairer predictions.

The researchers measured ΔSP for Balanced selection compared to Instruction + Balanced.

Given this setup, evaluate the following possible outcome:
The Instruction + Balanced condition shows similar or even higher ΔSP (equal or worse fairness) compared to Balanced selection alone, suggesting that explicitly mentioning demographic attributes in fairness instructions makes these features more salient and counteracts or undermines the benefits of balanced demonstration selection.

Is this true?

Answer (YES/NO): YES